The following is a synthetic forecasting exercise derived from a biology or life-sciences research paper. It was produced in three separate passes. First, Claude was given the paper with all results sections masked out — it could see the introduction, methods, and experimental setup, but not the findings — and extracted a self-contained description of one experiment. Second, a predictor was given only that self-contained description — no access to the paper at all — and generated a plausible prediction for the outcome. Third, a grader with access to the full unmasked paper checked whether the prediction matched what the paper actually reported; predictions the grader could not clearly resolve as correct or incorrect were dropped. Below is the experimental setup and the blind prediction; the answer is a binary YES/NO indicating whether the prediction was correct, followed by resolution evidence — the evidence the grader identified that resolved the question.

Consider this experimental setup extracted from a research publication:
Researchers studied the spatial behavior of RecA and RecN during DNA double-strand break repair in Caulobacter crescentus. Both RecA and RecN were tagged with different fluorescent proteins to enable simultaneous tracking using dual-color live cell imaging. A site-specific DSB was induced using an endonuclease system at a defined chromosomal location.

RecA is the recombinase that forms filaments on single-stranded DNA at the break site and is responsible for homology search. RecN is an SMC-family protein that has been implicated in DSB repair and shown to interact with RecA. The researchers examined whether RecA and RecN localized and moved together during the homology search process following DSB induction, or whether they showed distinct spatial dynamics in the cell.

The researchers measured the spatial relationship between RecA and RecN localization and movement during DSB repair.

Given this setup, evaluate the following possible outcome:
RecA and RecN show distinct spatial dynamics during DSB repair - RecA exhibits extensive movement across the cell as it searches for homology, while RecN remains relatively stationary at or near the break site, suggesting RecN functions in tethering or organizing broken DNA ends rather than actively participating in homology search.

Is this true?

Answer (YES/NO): NO